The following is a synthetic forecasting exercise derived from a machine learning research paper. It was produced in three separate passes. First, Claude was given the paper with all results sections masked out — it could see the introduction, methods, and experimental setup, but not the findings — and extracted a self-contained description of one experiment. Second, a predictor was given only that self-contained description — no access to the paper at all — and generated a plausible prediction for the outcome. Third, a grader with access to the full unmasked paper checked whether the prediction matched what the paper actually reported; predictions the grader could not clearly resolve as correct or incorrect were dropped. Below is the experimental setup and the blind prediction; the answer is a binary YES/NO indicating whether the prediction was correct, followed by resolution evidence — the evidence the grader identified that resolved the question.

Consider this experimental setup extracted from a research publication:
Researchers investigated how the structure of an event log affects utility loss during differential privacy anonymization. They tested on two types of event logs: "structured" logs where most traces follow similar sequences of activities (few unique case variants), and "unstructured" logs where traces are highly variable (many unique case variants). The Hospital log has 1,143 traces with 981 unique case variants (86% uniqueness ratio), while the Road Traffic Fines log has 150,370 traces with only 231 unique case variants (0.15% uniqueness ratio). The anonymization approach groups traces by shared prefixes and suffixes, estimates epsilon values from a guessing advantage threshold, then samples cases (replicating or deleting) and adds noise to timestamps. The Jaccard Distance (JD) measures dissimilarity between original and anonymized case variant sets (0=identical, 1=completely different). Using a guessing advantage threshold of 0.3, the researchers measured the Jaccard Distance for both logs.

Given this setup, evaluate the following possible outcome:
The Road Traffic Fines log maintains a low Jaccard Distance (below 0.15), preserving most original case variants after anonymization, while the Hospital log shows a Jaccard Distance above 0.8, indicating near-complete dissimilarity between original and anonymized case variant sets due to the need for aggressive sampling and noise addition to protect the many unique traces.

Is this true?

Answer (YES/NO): NO